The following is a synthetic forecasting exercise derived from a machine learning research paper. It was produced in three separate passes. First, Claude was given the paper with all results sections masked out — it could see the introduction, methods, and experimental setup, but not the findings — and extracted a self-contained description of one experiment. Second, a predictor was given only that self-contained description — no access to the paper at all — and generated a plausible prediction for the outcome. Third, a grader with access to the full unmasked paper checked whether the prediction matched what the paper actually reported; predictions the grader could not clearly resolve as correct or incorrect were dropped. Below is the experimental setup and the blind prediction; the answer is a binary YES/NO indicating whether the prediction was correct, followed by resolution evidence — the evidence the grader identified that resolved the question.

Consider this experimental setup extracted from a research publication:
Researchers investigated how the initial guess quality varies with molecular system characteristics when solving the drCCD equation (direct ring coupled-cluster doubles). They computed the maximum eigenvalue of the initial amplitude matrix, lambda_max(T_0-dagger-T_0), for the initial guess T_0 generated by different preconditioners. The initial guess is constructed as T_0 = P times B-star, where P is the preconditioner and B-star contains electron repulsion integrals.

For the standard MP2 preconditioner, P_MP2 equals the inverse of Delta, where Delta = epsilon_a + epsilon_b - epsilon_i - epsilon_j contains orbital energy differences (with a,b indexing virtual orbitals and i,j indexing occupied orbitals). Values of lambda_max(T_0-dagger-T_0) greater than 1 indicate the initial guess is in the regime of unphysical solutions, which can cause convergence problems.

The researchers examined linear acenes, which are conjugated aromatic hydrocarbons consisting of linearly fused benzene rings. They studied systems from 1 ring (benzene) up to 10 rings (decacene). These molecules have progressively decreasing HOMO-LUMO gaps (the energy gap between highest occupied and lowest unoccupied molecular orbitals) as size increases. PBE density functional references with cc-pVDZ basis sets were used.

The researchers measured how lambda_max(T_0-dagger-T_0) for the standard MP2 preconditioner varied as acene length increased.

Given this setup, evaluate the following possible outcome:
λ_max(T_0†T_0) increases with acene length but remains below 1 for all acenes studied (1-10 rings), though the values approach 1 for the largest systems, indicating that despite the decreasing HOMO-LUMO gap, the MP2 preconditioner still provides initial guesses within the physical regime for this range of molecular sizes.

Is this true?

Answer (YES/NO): NO